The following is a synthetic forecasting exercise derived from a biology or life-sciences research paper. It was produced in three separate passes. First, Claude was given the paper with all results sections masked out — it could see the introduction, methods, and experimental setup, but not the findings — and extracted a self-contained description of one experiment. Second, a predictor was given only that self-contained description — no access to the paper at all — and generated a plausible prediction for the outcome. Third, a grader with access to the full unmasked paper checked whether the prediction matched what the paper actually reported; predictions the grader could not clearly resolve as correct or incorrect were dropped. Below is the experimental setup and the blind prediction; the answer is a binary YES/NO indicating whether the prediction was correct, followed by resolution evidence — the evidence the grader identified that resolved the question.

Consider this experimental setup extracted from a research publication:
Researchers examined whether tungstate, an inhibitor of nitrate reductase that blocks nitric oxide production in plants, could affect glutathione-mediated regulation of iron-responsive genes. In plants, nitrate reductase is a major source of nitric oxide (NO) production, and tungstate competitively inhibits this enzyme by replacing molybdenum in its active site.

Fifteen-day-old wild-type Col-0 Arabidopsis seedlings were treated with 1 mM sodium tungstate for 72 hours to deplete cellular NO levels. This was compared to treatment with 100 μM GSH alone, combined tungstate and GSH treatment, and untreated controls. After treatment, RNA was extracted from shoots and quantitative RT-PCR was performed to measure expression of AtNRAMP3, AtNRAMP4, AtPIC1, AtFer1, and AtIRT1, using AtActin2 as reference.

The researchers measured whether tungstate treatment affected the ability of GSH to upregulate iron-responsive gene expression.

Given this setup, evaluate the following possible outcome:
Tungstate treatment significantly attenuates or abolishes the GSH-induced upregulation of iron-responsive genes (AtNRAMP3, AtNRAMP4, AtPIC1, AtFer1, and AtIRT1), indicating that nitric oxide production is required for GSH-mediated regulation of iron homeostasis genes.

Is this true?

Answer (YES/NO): YES